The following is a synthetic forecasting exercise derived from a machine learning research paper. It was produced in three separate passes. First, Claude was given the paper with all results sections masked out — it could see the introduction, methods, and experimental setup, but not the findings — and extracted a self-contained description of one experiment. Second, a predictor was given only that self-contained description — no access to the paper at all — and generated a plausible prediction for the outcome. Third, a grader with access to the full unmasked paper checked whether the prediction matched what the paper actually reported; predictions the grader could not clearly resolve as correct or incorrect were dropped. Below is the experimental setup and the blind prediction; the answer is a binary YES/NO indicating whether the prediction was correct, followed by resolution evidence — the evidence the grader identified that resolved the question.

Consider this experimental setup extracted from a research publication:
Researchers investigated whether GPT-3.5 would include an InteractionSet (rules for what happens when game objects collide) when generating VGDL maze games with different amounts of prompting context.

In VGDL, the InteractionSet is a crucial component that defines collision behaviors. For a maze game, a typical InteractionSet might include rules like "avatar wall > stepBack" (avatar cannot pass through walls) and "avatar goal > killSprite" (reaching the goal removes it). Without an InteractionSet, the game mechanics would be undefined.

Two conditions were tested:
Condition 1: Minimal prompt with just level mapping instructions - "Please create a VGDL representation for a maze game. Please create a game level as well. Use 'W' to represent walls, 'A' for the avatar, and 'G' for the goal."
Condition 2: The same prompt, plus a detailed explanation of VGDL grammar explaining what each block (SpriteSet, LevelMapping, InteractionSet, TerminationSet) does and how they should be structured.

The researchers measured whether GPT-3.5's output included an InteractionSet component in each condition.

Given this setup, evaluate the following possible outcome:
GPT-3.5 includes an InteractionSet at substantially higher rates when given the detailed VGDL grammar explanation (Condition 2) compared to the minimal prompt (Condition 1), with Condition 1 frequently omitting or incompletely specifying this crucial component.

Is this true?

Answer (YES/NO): YES